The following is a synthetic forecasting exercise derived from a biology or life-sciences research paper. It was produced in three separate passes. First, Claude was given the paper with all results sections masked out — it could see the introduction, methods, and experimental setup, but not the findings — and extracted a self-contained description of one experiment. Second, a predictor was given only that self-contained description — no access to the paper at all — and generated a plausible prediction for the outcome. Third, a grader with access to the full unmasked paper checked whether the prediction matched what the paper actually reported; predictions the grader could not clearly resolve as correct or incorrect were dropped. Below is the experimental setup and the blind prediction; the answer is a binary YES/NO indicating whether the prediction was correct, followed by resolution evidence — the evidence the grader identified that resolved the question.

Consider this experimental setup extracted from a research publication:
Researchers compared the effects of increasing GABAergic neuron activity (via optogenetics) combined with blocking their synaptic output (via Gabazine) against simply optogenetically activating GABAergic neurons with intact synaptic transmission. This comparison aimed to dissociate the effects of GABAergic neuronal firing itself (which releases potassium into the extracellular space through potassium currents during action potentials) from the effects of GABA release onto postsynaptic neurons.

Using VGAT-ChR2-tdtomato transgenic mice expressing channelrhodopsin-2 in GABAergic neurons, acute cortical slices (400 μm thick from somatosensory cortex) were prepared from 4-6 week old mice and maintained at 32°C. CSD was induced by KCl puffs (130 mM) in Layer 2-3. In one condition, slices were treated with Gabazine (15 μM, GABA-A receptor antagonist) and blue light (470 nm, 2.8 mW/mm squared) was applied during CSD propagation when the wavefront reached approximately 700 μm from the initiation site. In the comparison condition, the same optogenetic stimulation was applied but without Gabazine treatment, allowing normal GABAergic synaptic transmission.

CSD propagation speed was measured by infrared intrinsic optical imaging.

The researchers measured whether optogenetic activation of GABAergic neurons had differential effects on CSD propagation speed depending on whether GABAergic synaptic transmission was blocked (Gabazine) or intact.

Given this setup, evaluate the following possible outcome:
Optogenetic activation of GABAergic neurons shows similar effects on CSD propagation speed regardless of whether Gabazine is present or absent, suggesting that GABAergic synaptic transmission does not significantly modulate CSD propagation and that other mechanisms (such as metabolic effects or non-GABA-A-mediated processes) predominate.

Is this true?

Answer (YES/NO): NO